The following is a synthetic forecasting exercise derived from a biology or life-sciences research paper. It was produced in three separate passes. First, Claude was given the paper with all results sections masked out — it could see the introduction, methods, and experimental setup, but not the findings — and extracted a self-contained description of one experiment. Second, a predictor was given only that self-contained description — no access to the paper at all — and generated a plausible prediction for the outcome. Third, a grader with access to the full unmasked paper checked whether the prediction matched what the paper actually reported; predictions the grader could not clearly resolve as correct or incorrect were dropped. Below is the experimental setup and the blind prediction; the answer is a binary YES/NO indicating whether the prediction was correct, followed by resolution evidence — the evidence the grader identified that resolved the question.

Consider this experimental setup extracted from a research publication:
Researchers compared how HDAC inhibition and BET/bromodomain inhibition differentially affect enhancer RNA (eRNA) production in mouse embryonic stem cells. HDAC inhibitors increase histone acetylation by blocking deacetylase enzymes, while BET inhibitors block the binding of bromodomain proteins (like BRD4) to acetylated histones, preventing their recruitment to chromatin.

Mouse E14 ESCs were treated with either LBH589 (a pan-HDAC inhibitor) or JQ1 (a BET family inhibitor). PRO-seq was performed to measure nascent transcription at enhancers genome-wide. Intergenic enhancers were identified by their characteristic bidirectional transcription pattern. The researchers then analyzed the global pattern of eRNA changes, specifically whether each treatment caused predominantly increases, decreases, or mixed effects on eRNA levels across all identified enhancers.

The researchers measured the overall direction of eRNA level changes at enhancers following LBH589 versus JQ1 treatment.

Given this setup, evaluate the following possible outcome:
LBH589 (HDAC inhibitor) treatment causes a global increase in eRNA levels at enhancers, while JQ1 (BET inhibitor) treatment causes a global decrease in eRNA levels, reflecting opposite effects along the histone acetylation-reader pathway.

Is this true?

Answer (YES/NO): NO